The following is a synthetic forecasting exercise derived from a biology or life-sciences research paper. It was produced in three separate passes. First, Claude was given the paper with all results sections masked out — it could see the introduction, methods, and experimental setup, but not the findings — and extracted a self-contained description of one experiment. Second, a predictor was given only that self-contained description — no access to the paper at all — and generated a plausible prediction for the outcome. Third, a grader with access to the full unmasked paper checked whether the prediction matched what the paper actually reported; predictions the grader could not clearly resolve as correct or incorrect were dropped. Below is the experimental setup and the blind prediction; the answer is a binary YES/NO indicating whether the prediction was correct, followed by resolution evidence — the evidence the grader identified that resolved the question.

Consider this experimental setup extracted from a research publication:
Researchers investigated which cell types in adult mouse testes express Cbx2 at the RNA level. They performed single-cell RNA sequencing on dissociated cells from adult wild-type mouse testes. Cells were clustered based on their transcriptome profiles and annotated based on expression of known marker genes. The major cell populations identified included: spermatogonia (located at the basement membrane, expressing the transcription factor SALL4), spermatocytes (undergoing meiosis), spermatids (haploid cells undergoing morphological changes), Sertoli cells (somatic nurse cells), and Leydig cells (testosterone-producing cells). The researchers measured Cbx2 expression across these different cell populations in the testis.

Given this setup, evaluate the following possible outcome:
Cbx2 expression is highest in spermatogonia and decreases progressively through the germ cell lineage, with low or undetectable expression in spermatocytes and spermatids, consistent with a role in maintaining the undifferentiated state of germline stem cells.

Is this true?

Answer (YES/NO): NO